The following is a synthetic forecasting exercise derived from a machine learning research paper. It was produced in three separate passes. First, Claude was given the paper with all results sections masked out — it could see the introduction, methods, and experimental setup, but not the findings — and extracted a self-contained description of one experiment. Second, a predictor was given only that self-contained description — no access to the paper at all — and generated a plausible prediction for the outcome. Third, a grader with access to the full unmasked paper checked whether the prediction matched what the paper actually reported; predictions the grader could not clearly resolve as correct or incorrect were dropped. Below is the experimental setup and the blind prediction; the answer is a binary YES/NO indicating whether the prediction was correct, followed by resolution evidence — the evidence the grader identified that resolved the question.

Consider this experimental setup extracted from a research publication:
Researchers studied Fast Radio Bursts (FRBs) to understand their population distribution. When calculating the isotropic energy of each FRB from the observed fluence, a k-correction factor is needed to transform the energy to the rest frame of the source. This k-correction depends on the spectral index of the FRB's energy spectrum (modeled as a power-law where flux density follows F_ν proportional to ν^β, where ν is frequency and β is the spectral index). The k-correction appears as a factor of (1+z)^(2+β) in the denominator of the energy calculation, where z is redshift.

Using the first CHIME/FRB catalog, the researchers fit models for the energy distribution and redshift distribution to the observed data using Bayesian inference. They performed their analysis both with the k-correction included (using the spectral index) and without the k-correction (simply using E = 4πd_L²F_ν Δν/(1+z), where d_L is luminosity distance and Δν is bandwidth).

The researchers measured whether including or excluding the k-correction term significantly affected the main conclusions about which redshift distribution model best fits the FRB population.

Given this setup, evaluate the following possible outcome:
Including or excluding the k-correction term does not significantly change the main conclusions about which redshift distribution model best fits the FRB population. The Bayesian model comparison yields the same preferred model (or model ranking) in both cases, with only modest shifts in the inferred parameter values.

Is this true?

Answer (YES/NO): YES